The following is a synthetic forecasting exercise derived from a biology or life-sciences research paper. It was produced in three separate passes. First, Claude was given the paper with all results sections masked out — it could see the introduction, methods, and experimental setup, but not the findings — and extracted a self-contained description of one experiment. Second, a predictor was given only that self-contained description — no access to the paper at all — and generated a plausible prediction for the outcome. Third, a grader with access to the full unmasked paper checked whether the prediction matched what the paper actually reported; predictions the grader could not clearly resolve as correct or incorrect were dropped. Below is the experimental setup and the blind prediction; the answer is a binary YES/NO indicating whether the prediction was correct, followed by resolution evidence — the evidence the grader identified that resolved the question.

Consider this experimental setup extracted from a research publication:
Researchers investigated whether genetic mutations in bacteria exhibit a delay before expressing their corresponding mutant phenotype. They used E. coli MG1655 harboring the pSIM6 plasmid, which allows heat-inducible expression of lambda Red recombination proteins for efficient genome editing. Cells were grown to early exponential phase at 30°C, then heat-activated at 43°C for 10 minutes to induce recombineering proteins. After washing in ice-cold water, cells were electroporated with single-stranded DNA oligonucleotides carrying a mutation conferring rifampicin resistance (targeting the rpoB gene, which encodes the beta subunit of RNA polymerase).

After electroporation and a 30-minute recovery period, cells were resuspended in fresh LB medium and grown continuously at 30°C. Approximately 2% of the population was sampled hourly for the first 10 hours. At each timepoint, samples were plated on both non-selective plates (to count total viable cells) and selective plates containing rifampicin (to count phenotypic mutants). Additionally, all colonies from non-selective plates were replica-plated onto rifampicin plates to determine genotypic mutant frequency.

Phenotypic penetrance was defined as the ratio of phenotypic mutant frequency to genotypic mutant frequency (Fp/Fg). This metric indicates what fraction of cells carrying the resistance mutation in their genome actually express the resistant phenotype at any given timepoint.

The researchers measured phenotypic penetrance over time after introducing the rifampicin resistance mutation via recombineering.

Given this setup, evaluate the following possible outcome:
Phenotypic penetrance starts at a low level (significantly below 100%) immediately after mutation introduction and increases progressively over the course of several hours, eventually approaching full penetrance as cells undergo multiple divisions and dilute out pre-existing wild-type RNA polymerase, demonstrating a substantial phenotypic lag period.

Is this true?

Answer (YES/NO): NO